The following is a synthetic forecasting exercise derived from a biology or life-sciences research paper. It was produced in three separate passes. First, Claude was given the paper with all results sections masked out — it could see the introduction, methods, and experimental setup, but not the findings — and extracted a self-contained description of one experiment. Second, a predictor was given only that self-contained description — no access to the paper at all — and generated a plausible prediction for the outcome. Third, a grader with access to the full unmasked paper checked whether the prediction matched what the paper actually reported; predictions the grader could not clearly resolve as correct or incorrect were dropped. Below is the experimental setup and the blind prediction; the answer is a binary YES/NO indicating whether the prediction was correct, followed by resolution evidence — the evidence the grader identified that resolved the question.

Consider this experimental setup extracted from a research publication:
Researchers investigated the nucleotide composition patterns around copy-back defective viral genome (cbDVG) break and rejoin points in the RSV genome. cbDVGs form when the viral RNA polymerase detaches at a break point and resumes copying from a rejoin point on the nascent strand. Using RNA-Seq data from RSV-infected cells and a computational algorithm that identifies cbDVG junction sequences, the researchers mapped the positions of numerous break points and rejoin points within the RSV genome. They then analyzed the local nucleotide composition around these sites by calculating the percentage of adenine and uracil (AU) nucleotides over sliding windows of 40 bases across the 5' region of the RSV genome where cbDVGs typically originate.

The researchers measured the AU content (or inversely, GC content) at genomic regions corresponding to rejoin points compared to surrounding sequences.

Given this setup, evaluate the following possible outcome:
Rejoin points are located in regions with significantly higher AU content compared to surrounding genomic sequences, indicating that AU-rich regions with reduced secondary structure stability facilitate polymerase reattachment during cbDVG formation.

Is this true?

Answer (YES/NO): NO